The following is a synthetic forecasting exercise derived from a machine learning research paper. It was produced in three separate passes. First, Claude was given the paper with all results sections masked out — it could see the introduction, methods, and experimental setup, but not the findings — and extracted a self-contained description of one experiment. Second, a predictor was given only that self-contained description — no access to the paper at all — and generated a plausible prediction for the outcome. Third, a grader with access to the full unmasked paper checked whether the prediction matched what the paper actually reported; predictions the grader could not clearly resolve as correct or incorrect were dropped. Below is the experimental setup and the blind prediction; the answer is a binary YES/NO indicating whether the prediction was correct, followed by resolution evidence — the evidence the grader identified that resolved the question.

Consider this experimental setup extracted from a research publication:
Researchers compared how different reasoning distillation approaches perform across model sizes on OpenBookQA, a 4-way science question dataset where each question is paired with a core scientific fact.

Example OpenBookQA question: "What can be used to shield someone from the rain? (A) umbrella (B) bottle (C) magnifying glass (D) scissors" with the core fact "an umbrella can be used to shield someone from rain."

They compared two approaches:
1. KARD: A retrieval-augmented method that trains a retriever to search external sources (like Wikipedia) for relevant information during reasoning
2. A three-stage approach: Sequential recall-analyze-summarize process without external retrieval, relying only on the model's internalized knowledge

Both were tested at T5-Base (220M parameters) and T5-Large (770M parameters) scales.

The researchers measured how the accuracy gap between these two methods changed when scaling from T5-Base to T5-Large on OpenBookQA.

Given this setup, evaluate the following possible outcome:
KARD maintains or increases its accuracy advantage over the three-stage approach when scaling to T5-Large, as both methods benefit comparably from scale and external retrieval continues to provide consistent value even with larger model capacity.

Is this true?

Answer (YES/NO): NO